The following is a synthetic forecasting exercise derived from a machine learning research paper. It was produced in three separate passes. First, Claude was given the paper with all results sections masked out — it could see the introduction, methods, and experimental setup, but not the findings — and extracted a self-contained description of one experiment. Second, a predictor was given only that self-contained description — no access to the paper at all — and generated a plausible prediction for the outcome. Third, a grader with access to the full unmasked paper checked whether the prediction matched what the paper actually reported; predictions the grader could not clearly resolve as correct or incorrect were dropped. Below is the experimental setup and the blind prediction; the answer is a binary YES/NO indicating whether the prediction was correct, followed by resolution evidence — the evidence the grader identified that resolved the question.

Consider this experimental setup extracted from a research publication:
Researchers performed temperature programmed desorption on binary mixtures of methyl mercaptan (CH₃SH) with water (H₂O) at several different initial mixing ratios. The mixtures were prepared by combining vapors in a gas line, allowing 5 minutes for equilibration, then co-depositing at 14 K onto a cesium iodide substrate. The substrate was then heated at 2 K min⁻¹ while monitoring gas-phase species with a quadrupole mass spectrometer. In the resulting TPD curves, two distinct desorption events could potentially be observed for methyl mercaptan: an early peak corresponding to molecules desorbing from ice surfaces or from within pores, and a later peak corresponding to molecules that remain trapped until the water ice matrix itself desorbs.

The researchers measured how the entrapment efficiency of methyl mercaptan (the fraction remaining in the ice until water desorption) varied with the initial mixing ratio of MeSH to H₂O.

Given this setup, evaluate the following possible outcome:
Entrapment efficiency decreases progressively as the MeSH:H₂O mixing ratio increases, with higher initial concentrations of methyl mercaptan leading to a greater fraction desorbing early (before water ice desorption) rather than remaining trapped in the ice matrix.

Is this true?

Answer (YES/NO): NO